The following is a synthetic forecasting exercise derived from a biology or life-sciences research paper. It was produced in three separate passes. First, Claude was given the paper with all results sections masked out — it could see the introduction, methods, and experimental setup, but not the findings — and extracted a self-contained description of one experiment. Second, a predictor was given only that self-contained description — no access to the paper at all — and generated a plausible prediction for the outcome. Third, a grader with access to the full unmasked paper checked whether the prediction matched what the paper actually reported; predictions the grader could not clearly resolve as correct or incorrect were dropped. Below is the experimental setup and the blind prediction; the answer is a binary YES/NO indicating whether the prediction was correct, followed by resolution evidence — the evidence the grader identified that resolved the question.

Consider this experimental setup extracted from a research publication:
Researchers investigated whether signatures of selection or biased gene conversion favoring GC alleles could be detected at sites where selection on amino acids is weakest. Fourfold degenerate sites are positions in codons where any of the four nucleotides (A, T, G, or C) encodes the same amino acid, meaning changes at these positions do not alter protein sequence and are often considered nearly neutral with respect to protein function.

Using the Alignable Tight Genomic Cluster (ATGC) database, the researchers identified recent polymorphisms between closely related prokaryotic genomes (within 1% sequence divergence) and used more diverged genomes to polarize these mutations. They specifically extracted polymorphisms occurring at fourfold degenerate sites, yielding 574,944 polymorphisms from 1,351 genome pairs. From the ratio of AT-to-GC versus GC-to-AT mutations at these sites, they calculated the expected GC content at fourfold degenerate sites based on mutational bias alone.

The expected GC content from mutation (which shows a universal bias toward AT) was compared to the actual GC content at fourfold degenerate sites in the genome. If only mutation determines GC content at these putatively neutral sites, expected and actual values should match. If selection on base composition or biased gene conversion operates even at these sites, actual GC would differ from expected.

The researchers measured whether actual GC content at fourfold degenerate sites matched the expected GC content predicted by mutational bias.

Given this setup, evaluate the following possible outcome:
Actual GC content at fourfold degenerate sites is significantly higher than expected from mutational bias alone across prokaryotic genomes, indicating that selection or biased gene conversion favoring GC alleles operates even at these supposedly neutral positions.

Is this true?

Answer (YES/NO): YES